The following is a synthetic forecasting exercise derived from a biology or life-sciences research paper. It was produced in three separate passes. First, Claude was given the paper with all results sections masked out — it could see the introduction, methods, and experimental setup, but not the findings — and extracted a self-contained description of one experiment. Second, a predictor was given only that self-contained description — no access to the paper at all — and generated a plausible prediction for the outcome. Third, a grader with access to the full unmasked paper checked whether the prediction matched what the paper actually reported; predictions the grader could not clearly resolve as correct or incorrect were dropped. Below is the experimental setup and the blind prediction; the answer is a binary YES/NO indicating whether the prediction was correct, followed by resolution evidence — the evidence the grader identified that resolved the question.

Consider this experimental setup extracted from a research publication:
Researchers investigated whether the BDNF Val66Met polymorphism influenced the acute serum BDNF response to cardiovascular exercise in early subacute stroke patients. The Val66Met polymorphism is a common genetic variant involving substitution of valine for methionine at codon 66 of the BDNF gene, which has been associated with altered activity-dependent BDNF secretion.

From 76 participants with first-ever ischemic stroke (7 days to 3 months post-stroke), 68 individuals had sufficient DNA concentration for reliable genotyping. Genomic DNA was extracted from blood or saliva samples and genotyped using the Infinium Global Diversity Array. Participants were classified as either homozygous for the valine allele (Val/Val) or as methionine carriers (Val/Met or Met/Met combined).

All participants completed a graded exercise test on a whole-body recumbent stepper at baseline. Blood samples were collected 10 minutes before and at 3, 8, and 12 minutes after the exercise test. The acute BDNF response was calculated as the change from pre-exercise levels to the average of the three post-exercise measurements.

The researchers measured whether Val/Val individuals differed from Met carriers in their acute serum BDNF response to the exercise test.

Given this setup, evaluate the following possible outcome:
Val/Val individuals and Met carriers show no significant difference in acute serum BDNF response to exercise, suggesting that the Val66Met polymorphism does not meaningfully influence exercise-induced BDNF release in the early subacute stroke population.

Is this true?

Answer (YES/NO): YES